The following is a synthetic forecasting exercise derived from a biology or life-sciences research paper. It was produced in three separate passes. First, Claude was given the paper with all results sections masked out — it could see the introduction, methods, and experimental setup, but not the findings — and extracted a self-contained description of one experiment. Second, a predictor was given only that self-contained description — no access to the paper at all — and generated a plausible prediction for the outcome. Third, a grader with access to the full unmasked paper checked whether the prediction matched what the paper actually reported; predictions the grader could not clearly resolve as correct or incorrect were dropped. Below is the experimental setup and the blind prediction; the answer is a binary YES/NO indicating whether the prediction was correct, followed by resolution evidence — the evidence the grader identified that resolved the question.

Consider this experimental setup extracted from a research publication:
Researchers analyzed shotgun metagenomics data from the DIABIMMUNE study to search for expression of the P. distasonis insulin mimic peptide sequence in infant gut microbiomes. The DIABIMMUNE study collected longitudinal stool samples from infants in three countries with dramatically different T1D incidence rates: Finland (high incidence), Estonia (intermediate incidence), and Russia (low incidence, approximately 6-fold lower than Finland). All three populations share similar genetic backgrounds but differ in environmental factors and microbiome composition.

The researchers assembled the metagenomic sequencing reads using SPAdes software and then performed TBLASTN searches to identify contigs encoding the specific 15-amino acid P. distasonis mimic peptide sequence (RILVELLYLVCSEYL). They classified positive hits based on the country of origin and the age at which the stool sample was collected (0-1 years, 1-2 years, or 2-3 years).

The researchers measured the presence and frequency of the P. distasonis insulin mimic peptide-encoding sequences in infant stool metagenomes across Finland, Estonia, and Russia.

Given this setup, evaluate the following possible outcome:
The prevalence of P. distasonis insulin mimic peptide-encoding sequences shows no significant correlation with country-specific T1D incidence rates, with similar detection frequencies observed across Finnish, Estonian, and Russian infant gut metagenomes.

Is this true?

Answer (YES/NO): NO